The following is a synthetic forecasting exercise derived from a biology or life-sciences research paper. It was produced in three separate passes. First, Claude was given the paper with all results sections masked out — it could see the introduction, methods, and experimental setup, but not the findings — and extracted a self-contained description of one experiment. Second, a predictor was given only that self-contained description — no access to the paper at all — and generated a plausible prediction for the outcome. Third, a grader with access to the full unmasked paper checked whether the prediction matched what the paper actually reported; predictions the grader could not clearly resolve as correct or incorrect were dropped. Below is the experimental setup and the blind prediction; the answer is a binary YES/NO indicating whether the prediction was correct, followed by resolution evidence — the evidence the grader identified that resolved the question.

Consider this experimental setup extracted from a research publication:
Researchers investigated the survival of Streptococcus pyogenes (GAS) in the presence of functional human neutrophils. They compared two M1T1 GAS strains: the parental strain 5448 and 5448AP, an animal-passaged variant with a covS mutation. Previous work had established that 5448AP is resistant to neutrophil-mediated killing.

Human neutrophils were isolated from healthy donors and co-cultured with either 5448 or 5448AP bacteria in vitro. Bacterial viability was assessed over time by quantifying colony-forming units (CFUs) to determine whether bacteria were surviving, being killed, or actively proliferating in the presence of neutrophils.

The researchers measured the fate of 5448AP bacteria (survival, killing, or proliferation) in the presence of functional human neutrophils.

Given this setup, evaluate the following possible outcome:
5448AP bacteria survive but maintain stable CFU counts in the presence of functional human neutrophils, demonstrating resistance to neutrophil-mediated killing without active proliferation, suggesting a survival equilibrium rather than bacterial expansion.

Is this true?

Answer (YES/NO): NO